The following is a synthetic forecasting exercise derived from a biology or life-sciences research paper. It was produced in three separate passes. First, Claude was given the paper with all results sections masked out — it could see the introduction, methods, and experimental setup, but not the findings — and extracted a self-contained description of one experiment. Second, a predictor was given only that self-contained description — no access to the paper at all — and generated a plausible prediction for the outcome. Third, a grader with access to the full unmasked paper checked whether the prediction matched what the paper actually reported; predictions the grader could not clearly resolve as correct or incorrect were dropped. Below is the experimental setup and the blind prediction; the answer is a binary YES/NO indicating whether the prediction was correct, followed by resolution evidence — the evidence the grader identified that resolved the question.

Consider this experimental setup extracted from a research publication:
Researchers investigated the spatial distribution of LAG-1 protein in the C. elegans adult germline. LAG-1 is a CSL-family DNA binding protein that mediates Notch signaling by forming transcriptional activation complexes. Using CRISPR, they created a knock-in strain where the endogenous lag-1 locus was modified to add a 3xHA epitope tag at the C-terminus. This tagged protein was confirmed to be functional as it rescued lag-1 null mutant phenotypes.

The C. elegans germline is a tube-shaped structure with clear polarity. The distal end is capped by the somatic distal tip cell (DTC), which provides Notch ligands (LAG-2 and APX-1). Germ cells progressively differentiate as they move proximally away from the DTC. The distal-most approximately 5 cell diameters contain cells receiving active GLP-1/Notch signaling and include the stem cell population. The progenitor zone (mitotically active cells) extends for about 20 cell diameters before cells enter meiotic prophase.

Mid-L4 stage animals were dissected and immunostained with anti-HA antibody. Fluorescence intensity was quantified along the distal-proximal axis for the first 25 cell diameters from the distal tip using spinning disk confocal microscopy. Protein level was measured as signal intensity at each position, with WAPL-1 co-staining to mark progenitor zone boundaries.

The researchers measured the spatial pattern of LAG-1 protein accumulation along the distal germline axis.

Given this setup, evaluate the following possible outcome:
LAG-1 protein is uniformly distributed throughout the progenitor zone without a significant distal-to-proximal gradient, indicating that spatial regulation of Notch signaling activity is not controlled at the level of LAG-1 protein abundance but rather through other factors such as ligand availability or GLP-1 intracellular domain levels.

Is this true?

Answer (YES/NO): NO